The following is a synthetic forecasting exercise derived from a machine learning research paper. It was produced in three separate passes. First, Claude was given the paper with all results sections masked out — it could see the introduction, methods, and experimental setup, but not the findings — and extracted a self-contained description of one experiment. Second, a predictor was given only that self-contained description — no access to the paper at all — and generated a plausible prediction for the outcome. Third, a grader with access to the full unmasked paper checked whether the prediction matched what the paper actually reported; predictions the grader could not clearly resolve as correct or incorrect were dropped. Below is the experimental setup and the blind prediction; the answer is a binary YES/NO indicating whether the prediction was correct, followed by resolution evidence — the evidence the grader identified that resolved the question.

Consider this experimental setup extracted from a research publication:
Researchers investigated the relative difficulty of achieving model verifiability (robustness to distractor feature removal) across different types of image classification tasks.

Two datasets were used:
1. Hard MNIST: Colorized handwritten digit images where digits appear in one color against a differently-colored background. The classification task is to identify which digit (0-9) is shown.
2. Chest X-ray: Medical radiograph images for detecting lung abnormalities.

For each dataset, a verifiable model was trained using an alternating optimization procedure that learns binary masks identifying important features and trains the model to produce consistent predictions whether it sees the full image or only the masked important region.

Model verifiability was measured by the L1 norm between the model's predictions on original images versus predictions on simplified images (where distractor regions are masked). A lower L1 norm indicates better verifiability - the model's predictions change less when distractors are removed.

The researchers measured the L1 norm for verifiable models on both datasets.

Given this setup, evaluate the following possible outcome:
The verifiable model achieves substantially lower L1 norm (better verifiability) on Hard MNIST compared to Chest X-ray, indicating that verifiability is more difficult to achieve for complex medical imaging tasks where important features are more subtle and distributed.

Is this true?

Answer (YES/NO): NO